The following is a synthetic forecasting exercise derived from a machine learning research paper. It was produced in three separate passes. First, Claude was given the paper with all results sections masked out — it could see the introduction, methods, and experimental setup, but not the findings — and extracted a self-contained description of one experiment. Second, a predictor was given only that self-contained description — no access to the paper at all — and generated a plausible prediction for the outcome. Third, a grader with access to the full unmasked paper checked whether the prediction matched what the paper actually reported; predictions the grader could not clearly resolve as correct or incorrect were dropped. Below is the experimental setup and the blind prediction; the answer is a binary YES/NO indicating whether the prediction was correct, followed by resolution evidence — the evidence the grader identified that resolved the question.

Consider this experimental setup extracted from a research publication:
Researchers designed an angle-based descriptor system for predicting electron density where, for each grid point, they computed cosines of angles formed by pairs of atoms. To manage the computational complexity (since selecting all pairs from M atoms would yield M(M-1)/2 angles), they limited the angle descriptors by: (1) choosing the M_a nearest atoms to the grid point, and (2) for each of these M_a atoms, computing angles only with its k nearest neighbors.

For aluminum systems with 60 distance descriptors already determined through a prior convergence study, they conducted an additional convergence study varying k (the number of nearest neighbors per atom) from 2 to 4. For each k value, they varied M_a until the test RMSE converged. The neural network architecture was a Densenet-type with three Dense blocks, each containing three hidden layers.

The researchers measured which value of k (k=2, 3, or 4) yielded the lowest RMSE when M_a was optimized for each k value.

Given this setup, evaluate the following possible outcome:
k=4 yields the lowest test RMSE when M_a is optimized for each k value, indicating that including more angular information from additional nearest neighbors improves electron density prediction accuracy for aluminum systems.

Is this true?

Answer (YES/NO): NO